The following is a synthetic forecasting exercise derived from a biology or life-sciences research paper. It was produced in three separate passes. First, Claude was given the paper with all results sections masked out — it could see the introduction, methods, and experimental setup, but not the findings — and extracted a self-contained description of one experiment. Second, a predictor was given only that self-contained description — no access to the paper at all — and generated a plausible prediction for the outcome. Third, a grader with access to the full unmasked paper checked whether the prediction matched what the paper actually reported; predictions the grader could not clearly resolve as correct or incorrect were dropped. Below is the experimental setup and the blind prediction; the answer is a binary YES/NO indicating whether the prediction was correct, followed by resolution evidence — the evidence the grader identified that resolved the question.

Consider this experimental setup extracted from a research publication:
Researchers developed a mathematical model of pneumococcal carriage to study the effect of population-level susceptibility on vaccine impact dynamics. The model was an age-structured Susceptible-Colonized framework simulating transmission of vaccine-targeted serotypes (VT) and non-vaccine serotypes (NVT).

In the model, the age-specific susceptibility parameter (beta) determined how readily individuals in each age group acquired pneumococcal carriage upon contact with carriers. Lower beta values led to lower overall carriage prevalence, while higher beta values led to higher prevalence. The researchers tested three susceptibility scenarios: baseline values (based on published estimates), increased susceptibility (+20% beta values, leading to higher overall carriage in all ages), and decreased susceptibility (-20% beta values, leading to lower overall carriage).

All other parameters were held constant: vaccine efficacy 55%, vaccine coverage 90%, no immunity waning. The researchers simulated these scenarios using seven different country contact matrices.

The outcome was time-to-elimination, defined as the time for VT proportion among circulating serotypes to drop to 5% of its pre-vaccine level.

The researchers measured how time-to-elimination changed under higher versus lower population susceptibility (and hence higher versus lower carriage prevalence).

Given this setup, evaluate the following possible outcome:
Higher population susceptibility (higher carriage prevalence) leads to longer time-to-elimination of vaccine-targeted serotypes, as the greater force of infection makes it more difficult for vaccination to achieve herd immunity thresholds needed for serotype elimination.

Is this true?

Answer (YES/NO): YES